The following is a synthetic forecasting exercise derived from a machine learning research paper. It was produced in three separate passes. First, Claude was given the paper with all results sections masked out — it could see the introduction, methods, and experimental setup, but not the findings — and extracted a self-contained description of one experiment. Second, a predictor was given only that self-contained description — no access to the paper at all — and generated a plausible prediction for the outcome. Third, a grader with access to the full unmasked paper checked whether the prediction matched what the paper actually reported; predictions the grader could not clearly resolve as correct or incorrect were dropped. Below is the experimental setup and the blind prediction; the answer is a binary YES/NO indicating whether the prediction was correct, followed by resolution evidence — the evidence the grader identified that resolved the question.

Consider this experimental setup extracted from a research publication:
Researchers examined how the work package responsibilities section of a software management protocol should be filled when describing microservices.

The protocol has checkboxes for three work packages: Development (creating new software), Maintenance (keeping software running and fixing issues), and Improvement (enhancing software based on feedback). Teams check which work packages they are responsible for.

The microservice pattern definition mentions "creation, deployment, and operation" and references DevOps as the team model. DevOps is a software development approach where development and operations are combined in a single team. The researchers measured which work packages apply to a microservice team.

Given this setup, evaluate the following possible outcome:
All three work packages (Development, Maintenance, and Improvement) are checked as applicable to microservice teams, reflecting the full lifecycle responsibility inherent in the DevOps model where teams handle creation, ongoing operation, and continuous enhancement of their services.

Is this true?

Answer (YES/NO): YES